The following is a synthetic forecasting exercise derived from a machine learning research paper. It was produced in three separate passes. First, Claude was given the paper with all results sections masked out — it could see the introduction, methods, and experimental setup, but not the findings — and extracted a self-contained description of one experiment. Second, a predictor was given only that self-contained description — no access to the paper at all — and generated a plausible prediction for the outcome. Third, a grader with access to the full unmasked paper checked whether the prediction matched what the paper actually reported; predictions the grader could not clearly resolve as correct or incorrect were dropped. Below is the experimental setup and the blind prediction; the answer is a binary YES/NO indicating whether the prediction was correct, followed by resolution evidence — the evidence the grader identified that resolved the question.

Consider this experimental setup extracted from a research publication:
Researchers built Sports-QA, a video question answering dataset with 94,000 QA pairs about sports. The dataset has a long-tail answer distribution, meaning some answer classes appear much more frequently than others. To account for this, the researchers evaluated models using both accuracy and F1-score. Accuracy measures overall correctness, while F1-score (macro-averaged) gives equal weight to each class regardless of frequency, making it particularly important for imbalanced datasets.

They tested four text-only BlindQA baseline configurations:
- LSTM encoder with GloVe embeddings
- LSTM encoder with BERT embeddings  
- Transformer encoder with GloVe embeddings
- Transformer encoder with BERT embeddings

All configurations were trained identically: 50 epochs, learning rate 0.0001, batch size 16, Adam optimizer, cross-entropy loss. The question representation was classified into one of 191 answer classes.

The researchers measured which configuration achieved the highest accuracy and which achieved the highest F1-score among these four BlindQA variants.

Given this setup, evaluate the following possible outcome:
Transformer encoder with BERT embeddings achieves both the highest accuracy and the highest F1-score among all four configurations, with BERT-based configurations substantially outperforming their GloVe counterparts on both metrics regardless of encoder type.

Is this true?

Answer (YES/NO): NO